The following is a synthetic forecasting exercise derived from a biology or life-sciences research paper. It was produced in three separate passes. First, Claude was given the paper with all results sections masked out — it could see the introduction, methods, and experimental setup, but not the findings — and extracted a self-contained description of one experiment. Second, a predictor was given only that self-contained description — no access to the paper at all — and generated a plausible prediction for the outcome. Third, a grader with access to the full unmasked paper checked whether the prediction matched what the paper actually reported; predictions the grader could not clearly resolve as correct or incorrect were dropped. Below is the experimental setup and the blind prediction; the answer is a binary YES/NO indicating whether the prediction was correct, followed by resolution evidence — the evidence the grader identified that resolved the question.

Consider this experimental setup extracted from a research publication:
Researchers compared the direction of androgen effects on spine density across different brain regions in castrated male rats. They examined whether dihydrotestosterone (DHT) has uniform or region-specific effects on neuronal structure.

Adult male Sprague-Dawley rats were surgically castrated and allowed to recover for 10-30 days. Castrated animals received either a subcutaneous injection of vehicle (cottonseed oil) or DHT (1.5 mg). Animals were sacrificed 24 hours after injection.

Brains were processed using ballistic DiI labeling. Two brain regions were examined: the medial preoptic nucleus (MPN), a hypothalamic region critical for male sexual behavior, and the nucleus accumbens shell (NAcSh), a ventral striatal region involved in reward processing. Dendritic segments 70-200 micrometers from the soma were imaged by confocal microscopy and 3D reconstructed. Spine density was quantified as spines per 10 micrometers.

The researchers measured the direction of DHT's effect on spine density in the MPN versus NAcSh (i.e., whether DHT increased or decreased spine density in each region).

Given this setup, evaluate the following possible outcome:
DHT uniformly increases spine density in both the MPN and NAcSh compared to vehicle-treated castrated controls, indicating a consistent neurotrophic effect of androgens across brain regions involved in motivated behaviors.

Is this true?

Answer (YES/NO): NO